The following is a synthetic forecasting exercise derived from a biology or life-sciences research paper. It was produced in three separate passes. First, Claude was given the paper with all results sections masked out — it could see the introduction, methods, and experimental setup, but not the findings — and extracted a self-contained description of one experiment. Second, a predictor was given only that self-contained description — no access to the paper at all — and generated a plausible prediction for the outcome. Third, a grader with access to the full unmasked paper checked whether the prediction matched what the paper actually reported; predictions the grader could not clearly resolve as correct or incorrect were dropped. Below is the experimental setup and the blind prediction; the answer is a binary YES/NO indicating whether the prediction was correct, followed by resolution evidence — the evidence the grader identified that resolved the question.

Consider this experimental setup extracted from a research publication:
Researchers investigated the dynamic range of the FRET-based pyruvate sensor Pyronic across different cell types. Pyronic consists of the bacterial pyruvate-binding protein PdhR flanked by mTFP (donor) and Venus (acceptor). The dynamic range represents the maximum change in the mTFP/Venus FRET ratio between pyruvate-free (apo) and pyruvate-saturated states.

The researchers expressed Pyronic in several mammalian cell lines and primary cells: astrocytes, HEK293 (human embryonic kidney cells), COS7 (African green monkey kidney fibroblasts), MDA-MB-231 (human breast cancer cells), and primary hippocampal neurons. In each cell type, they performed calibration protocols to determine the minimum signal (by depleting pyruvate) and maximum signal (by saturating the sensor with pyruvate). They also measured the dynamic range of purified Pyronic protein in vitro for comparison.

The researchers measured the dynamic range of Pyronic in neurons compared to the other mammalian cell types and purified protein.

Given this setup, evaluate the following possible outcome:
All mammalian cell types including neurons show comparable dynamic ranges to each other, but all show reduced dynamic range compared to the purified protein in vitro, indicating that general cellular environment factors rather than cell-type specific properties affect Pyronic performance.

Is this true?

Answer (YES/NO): NO